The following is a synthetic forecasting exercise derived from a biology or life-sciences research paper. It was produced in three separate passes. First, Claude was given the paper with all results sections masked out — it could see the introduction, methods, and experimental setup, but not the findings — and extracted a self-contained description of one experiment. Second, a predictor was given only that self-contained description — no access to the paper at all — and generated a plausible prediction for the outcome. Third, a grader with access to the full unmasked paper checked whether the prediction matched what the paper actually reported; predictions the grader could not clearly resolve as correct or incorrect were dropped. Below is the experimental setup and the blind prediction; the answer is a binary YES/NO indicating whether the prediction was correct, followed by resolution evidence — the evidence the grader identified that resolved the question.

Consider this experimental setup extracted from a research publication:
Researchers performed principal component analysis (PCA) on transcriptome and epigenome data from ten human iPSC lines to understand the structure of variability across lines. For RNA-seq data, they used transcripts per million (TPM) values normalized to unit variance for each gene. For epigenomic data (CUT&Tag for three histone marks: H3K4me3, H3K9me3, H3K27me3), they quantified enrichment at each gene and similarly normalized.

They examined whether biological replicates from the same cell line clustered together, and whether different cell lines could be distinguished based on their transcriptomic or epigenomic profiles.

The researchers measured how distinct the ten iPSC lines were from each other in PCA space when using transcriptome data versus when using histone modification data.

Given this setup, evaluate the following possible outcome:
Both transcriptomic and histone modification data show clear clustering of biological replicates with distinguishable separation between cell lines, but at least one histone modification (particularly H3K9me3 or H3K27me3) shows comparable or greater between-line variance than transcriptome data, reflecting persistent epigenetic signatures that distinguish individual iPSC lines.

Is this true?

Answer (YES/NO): YES